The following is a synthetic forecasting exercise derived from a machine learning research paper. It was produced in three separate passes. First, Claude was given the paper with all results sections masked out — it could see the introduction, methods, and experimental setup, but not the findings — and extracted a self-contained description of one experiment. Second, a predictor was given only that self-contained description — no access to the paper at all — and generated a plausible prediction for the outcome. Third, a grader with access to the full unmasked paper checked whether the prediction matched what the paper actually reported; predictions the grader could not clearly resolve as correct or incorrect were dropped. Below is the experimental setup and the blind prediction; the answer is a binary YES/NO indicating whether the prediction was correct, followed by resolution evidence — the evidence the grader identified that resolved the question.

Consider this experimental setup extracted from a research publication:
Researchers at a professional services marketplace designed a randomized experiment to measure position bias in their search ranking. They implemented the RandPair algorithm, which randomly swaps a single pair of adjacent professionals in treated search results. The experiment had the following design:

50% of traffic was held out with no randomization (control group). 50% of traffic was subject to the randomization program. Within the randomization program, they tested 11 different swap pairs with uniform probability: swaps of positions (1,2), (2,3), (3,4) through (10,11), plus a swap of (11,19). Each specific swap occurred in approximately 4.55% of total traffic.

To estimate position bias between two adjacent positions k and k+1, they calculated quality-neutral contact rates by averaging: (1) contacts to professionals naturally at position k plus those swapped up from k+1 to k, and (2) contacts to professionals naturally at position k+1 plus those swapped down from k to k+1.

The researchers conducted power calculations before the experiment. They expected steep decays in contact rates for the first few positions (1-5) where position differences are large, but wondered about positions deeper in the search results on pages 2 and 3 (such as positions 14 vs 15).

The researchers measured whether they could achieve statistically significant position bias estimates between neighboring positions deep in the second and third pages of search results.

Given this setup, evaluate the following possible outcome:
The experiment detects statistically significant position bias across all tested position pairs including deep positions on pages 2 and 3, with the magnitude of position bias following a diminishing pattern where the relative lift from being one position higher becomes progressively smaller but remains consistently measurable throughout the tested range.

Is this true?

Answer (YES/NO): NO